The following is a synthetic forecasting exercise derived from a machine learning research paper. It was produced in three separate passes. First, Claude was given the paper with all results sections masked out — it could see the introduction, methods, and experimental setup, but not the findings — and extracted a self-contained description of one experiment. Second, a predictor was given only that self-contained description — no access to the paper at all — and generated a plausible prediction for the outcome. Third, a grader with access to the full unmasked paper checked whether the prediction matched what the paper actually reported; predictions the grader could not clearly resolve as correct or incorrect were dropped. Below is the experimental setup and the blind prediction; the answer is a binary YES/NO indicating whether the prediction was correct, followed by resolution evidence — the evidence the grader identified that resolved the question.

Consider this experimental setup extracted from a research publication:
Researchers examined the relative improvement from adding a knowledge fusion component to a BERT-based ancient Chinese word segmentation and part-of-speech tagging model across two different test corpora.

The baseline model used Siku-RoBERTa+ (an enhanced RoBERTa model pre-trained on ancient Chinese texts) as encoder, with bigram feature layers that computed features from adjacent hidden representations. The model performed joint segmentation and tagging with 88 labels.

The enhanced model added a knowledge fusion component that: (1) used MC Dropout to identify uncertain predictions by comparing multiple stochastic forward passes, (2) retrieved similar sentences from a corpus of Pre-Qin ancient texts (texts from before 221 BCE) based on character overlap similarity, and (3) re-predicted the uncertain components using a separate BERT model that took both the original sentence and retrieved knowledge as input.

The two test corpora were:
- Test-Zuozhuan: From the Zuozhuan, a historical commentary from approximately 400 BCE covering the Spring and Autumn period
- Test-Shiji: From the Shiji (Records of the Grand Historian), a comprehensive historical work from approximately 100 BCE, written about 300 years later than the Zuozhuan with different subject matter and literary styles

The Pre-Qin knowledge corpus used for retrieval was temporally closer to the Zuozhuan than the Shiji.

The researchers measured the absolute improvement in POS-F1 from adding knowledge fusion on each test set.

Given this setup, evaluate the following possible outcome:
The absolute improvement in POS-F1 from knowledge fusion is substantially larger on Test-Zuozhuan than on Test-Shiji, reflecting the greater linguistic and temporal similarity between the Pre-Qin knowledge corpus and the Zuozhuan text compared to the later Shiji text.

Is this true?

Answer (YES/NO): NO